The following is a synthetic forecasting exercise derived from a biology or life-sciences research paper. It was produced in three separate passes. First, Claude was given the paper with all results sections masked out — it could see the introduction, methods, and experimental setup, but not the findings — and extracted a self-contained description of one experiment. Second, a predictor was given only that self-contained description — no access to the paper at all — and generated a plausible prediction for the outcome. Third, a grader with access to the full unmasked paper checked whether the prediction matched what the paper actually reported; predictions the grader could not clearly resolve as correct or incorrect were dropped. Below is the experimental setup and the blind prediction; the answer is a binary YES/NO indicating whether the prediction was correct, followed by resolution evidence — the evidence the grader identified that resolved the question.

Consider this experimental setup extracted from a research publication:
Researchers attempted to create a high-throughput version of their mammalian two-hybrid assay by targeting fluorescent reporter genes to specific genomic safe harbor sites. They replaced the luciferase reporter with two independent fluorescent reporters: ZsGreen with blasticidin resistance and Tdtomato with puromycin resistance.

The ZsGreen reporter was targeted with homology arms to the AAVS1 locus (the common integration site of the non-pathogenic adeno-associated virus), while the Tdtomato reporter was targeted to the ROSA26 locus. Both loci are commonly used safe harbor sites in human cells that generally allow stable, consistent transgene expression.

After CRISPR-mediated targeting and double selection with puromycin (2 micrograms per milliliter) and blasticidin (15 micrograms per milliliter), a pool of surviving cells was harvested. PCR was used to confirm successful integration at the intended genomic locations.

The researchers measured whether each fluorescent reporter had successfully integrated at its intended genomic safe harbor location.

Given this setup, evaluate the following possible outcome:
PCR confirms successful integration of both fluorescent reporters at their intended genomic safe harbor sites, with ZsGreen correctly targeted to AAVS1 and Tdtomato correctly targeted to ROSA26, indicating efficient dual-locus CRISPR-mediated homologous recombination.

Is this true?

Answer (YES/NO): NO